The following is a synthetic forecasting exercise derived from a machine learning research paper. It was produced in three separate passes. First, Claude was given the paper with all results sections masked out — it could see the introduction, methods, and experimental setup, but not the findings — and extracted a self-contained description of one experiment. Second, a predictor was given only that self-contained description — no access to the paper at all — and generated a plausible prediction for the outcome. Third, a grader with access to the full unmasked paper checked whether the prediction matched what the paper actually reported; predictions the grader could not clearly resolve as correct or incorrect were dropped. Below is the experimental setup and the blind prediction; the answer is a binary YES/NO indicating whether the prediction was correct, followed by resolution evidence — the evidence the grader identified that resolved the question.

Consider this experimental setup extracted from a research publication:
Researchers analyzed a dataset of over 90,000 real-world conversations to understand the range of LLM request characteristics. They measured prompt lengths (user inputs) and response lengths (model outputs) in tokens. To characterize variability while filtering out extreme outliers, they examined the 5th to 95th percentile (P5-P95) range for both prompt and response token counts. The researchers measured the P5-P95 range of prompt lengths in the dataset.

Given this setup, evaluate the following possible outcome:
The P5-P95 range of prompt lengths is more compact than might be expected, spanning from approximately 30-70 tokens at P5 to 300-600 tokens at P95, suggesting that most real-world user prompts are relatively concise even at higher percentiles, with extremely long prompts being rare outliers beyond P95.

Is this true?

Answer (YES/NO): NO